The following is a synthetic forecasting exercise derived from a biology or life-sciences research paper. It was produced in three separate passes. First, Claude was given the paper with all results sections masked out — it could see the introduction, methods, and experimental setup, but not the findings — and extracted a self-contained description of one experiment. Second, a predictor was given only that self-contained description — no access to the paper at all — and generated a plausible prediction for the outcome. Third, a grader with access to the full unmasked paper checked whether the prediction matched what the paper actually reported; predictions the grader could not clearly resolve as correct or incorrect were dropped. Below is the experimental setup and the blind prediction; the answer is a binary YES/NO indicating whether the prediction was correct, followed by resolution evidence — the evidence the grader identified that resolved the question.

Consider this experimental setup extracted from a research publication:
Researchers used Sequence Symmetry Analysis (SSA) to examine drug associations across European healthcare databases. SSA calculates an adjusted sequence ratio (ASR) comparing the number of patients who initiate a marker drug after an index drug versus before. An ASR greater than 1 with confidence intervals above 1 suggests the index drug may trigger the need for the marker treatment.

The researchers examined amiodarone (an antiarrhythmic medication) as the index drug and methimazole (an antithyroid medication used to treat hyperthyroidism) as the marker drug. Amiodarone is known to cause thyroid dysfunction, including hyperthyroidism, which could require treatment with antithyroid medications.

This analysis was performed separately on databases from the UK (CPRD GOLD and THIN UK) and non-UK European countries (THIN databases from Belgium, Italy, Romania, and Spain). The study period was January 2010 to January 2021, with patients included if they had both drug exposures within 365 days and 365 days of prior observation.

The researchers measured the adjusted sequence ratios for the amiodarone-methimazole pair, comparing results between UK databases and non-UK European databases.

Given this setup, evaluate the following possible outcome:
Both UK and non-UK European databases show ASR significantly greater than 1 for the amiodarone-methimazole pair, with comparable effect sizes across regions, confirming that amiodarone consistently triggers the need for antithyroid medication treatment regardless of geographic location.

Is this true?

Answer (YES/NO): NO